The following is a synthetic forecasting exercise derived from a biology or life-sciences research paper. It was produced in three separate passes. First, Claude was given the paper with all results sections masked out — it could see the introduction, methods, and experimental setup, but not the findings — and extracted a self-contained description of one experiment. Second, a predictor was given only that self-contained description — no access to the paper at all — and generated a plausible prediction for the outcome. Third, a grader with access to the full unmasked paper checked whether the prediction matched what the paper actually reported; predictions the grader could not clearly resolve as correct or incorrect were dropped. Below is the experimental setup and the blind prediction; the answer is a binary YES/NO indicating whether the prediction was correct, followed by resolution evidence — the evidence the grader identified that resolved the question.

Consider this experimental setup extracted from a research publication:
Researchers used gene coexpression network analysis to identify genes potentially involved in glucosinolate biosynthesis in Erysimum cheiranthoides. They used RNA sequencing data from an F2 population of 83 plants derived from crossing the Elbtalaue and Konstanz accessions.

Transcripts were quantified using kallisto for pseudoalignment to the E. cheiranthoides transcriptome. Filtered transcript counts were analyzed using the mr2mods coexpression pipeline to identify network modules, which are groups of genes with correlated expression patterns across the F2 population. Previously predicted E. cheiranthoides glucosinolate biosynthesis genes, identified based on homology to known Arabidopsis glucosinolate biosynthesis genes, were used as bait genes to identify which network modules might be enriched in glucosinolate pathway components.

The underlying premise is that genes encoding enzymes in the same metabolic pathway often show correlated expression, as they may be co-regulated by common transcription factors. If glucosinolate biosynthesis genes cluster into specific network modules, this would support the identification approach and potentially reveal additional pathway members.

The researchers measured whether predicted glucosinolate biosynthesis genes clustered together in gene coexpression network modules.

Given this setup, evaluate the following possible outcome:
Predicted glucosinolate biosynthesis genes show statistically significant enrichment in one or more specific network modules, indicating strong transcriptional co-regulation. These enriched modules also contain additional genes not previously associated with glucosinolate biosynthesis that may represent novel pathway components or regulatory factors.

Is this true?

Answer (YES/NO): YES